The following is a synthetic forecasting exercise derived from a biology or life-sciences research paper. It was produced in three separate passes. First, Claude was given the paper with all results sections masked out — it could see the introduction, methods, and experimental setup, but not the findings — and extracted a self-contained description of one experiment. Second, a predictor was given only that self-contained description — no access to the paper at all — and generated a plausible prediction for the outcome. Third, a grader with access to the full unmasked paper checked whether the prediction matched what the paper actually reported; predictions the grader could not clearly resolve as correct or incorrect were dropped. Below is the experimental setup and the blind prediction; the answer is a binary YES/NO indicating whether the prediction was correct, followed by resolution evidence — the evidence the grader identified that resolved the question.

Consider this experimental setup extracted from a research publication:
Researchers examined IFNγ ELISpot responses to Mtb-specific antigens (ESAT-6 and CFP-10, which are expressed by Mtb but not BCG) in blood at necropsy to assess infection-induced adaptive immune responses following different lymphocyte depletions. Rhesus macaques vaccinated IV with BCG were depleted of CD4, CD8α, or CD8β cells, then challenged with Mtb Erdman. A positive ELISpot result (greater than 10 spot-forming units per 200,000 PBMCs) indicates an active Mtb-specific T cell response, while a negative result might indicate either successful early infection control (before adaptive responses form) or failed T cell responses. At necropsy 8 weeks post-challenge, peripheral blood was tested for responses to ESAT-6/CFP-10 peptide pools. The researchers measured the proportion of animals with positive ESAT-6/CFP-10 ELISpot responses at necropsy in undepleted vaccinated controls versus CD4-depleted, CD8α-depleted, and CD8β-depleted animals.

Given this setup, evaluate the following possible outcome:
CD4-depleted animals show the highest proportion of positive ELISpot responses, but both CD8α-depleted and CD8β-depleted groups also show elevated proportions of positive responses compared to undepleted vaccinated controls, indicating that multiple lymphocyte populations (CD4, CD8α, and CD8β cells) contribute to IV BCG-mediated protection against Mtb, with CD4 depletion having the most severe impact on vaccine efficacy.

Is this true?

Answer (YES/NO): NO